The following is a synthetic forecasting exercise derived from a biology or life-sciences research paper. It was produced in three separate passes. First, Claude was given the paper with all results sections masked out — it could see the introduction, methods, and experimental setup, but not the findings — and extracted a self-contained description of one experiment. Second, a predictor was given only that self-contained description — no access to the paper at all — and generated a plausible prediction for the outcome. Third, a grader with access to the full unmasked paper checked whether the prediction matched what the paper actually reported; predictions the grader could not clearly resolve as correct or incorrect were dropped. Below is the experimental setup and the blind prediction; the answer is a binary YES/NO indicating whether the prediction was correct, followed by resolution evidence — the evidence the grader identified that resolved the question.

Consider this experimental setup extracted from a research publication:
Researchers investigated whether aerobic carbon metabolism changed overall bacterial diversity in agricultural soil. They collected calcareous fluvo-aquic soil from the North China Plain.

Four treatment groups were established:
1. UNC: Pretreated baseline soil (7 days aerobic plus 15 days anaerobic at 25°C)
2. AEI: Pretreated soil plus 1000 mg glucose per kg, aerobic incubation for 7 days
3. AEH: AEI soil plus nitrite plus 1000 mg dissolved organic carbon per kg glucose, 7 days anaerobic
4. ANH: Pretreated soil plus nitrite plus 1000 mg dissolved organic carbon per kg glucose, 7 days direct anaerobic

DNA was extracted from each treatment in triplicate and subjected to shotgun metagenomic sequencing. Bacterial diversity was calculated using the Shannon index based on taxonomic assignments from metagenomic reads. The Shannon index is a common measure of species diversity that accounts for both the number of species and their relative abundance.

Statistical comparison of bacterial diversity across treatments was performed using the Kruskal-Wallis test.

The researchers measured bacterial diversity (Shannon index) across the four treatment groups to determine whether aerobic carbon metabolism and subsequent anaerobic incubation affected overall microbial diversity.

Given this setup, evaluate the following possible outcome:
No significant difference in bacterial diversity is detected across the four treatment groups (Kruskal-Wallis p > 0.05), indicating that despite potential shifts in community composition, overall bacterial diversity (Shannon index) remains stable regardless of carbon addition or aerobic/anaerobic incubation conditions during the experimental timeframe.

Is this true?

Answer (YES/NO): NO